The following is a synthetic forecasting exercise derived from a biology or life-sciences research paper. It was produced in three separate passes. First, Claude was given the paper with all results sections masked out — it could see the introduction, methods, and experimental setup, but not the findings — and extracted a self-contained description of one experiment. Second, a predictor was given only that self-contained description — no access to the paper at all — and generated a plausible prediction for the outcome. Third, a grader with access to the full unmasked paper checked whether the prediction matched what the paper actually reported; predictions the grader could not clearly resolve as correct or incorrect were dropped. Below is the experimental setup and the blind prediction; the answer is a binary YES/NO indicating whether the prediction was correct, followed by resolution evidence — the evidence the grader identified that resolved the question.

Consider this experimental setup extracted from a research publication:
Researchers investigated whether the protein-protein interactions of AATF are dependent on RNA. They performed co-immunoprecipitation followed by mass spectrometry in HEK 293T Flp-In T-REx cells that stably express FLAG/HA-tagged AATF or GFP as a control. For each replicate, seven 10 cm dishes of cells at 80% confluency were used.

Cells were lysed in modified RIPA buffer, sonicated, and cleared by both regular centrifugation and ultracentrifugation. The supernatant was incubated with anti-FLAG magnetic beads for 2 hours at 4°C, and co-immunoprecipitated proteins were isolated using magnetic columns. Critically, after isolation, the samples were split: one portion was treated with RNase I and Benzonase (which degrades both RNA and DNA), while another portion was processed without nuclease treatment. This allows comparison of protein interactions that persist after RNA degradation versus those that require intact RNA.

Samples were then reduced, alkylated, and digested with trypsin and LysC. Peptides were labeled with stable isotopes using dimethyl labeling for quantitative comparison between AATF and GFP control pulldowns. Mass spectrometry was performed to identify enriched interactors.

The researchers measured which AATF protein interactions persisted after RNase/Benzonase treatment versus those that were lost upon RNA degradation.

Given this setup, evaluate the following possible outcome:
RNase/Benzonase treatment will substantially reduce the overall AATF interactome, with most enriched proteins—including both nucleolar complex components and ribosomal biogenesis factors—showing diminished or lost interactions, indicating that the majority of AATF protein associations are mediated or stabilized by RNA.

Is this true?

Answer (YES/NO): NO